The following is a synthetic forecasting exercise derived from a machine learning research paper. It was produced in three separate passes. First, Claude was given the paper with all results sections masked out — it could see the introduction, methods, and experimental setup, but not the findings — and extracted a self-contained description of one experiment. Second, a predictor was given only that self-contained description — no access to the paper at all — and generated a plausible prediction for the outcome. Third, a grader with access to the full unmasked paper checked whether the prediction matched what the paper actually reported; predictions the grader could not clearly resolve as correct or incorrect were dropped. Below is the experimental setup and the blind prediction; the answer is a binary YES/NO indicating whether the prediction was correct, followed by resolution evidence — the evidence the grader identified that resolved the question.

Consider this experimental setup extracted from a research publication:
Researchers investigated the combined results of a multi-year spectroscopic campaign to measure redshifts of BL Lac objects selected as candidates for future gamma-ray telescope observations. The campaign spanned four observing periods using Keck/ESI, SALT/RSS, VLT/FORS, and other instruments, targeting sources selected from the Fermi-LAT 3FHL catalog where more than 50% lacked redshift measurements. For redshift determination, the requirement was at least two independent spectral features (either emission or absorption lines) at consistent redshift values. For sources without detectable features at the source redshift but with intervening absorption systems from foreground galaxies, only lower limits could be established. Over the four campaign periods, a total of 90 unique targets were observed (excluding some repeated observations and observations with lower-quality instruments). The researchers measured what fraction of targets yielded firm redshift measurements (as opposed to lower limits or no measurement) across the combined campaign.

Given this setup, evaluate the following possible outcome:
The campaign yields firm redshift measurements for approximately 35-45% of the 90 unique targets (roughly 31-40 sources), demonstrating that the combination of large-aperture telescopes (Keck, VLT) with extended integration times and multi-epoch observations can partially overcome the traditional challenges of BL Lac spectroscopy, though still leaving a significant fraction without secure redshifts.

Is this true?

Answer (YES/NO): NO